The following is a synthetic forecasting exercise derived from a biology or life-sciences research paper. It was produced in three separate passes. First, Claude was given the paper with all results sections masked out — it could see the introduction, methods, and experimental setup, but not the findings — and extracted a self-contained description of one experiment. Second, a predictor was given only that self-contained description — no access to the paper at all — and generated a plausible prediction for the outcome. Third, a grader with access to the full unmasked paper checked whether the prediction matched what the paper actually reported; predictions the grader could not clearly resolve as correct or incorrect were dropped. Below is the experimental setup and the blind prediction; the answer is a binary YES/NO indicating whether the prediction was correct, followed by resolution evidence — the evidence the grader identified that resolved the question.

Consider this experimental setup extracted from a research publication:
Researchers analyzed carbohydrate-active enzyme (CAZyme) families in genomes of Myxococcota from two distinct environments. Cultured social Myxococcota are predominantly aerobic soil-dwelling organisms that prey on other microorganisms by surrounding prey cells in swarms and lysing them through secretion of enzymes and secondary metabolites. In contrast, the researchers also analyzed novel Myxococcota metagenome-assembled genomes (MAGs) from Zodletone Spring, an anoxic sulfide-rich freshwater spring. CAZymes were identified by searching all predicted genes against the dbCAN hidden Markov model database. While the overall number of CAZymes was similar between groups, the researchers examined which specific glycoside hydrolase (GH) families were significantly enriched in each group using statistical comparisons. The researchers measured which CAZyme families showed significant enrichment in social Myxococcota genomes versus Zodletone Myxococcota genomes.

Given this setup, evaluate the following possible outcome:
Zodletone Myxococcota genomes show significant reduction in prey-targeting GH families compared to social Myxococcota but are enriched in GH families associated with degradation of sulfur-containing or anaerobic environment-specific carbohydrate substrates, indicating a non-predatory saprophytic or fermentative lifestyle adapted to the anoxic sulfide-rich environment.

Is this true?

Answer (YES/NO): NO